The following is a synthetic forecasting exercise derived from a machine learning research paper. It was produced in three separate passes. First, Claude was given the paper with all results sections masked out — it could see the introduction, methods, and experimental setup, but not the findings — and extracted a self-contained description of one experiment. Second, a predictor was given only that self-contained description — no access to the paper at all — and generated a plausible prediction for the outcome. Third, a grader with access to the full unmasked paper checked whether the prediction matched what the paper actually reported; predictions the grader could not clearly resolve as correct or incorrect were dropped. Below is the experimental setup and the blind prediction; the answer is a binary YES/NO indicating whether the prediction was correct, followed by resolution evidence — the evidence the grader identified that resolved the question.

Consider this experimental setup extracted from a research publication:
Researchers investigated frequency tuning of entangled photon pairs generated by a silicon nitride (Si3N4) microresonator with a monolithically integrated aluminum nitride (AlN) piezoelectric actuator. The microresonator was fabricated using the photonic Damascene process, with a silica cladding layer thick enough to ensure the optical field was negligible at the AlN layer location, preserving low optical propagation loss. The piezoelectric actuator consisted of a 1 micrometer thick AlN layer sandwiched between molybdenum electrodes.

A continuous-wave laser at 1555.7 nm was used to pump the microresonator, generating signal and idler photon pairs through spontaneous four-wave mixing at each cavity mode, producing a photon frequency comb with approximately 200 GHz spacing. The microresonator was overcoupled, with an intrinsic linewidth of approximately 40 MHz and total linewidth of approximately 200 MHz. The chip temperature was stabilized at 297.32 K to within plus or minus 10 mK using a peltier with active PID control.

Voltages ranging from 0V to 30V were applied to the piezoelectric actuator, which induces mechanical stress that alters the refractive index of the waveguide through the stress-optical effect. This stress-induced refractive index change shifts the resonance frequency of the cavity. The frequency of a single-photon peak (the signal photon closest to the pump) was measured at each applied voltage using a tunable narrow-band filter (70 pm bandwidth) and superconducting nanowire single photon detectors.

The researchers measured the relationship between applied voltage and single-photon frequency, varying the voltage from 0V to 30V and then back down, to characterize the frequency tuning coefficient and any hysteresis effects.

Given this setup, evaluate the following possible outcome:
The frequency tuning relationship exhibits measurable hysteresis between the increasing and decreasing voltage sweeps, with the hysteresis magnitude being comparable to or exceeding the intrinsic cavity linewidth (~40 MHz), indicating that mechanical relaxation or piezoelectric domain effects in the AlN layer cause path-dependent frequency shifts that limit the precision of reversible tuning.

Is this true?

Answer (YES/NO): NO